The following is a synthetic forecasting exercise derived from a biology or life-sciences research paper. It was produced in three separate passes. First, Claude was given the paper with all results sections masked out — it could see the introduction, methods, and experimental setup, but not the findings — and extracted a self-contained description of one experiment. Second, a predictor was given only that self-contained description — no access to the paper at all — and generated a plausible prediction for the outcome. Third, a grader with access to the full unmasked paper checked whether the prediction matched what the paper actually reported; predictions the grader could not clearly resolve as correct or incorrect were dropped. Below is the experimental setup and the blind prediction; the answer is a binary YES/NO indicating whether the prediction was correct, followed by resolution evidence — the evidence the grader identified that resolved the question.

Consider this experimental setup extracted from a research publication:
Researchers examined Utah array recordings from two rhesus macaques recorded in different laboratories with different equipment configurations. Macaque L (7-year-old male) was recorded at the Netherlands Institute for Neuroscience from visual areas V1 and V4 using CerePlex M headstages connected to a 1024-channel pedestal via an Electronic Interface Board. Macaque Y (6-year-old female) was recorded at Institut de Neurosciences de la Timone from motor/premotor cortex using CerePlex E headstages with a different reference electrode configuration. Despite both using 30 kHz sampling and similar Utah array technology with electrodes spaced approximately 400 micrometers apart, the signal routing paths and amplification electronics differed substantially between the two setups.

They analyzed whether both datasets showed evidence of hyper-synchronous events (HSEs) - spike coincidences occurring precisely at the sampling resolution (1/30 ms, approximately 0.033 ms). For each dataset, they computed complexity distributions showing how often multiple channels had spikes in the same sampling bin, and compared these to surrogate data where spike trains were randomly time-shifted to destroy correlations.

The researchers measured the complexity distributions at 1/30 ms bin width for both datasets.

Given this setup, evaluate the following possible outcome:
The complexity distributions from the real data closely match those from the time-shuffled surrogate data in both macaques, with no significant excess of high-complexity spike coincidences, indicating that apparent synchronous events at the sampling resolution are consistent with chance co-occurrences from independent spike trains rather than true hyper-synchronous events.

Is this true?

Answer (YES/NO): NO